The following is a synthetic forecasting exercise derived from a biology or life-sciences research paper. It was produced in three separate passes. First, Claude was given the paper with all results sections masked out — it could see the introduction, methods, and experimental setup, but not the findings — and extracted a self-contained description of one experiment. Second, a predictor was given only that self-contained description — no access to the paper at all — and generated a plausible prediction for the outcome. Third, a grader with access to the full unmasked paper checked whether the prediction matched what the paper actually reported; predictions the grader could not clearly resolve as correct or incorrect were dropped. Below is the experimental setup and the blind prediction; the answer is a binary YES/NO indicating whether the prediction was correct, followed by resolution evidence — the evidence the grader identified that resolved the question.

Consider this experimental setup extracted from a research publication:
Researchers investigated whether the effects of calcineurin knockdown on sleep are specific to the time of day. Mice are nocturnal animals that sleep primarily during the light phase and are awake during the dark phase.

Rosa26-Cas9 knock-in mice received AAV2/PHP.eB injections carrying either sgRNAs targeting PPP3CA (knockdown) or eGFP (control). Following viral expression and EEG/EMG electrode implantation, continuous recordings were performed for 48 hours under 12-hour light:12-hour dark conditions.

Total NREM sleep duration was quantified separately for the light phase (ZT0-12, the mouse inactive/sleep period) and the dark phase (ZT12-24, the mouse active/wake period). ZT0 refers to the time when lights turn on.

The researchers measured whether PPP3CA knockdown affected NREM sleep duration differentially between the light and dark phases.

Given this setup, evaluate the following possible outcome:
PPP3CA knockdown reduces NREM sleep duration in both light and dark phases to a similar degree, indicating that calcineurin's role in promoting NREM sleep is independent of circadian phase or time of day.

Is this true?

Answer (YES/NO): YES